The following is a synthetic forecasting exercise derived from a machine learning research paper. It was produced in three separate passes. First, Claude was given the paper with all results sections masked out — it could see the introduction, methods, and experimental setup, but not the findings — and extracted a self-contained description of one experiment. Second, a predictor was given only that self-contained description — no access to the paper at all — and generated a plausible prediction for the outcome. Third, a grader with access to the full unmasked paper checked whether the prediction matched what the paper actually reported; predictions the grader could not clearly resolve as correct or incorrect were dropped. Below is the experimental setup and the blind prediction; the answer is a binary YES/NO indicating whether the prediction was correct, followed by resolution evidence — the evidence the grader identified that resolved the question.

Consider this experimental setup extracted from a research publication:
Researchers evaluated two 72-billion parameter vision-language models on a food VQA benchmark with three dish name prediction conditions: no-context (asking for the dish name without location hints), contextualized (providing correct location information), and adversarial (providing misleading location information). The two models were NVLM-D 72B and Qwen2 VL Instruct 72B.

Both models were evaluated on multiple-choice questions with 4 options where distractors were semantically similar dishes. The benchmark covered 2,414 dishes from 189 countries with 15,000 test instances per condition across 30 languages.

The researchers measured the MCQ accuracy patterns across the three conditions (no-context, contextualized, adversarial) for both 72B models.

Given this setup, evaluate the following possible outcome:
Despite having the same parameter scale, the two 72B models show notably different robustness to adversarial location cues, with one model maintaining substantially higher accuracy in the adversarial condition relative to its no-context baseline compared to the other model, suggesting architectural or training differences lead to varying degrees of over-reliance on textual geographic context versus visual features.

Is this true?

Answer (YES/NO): YES